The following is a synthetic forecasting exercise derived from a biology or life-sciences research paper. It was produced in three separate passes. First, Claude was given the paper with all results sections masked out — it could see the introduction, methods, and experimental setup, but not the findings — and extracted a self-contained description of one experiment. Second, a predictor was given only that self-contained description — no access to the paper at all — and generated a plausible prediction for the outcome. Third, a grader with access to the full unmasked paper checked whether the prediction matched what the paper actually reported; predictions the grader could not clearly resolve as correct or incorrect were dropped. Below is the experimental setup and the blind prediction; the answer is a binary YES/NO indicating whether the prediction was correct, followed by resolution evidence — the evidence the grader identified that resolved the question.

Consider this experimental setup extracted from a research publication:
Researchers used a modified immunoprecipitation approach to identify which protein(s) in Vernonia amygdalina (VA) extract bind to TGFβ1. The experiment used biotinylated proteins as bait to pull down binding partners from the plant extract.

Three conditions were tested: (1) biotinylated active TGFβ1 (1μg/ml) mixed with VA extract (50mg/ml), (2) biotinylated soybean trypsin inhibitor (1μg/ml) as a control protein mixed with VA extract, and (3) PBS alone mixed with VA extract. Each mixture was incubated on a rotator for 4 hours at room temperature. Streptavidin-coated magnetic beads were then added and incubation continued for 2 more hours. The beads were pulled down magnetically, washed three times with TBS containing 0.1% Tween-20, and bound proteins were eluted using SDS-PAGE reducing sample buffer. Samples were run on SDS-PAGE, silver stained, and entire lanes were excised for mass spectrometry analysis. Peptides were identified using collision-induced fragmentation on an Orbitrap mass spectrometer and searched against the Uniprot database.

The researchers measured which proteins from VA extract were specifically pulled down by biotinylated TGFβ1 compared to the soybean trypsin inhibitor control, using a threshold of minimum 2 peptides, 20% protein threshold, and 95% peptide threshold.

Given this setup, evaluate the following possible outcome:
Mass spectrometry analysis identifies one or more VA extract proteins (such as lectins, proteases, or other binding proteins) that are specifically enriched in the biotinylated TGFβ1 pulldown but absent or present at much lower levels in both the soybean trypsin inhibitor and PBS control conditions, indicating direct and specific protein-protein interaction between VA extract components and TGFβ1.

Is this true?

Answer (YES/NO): YES